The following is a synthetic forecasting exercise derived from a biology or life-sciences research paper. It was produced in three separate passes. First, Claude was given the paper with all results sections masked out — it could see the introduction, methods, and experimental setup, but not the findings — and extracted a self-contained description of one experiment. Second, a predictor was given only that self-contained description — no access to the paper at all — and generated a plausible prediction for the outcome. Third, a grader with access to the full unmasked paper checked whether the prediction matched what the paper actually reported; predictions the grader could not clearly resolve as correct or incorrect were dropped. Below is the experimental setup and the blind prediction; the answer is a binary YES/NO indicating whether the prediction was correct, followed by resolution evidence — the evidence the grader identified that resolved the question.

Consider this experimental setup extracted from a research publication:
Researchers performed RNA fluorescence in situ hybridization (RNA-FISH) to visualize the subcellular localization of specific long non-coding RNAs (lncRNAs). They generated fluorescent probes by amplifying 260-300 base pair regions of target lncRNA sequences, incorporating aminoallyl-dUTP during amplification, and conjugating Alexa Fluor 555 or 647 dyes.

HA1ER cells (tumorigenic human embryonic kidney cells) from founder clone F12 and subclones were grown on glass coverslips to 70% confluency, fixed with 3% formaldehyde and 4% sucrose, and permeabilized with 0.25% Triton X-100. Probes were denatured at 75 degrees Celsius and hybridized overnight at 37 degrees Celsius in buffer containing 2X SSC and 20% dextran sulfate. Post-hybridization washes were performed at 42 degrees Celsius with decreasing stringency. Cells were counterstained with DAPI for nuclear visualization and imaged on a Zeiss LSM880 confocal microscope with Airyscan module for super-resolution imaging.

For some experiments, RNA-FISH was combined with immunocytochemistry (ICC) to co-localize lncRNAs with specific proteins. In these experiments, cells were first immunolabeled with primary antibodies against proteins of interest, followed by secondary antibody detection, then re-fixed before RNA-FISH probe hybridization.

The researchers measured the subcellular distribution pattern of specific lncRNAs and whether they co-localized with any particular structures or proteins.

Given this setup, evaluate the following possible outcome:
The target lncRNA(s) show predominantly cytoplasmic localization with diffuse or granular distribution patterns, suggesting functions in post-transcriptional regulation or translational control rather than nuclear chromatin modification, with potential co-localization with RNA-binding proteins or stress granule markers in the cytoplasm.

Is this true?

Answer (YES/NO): NO